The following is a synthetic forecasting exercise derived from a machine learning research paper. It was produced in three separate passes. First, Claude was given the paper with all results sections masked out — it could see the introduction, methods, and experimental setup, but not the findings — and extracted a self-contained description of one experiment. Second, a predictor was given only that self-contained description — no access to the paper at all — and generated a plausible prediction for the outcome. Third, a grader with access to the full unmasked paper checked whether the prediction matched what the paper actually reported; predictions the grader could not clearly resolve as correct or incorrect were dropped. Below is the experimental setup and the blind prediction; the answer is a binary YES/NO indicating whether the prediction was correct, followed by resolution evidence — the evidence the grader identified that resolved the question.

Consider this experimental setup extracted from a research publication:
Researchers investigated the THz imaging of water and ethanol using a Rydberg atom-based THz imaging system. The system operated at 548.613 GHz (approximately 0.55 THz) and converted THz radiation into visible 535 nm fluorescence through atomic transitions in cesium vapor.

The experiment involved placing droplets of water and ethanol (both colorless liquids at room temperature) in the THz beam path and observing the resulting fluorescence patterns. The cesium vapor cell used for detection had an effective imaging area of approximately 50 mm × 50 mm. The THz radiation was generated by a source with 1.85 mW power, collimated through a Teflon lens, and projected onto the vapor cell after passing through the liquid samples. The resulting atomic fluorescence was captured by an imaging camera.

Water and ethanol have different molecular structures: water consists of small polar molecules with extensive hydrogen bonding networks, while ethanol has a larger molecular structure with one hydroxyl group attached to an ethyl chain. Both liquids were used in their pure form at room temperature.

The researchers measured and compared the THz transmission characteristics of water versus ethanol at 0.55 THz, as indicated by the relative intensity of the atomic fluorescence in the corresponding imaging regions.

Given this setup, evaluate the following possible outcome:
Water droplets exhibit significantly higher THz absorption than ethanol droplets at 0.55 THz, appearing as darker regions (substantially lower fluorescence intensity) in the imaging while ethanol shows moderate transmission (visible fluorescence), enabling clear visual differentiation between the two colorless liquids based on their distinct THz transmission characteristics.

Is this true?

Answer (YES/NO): YES